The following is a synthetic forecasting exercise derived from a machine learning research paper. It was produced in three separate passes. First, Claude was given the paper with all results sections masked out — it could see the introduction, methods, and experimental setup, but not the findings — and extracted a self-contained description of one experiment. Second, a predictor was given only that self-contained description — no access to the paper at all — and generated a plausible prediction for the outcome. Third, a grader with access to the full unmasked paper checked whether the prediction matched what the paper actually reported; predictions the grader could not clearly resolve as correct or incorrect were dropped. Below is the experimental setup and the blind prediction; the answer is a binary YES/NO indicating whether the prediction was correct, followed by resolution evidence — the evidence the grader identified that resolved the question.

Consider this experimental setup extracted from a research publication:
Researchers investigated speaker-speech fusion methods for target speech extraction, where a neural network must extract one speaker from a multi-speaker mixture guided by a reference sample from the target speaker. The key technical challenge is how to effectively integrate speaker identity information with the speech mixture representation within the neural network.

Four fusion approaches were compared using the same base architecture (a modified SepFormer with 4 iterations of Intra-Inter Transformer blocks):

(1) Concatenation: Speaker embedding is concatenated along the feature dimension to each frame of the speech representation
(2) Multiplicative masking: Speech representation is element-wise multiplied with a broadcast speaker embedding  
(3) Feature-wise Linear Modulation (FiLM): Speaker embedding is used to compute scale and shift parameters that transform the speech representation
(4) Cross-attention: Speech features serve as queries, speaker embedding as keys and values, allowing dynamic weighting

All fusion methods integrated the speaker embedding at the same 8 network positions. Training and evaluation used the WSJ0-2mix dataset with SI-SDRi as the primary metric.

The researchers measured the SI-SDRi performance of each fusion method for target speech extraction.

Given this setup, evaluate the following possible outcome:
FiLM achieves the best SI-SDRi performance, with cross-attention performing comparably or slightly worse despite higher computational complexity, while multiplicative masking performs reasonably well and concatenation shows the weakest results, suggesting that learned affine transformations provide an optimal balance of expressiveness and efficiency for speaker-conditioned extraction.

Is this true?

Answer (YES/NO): NO